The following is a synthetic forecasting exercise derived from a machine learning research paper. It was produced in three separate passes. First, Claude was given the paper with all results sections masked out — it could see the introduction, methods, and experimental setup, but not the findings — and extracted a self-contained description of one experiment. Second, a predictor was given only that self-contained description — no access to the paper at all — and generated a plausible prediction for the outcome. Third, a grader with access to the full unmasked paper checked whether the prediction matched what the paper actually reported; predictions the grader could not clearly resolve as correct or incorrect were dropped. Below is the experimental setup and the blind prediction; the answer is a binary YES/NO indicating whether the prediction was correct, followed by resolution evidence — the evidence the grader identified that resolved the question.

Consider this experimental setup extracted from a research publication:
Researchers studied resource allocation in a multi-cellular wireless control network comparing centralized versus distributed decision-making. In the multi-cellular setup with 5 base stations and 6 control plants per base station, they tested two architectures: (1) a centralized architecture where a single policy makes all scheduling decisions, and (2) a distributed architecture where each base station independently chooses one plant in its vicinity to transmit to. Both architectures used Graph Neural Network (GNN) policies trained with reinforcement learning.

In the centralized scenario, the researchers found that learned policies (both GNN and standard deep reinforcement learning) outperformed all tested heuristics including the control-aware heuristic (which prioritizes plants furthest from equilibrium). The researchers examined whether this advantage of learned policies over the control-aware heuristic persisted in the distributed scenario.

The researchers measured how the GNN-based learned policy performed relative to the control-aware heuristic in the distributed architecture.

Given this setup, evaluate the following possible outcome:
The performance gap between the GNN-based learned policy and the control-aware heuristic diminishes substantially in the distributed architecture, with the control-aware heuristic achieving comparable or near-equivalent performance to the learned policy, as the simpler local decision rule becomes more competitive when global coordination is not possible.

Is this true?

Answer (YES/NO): YES